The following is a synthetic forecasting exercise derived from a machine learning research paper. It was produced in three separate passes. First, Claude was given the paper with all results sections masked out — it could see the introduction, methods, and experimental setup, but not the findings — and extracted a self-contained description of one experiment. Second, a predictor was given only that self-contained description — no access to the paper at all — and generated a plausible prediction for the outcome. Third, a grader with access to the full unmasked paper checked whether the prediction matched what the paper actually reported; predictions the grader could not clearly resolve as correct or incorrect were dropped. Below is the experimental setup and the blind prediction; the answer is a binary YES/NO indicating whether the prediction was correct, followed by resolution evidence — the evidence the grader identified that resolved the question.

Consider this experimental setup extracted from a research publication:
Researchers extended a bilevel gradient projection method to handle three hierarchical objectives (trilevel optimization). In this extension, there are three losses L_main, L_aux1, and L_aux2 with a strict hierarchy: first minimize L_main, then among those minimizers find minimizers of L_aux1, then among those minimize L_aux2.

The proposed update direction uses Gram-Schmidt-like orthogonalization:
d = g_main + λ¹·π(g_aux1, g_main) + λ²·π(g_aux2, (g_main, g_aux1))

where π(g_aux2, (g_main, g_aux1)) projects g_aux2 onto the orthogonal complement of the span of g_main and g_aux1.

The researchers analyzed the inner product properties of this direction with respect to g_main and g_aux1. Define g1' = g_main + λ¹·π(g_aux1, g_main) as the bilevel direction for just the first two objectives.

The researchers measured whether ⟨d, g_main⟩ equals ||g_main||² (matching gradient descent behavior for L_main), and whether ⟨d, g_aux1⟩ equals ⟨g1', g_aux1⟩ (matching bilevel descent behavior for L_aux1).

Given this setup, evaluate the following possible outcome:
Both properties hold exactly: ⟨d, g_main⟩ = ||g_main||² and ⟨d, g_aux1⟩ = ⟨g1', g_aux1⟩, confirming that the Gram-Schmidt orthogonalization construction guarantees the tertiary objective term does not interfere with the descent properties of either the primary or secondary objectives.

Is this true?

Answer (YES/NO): YES